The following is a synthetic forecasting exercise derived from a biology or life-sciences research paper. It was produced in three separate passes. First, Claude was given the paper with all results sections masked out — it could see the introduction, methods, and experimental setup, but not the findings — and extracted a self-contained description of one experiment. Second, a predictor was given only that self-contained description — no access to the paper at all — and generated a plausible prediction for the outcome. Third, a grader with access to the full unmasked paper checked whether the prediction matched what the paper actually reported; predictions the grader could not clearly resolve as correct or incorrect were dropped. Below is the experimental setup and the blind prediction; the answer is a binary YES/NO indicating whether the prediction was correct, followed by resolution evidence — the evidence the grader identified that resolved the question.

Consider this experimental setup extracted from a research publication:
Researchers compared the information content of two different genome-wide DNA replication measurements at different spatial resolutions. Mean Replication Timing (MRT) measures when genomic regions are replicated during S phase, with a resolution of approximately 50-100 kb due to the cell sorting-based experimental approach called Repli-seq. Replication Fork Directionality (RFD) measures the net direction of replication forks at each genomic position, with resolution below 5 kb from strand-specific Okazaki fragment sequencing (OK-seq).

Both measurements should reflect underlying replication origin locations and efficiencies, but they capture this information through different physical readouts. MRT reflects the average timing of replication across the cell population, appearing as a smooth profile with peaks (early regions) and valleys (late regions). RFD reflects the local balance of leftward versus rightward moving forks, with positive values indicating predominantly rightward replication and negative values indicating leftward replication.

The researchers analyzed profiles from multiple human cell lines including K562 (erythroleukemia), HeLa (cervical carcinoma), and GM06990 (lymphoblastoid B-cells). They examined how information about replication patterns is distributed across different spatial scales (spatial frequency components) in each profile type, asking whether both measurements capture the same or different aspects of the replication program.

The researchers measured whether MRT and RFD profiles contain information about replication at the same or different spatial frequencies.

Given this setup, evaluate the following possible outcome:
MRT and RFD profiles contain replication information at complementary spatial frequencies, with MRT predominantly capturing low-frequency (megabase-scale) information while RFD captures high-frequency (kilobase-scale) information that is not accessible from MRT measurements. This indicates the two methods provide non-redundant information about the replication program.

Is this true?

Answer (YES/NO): YES